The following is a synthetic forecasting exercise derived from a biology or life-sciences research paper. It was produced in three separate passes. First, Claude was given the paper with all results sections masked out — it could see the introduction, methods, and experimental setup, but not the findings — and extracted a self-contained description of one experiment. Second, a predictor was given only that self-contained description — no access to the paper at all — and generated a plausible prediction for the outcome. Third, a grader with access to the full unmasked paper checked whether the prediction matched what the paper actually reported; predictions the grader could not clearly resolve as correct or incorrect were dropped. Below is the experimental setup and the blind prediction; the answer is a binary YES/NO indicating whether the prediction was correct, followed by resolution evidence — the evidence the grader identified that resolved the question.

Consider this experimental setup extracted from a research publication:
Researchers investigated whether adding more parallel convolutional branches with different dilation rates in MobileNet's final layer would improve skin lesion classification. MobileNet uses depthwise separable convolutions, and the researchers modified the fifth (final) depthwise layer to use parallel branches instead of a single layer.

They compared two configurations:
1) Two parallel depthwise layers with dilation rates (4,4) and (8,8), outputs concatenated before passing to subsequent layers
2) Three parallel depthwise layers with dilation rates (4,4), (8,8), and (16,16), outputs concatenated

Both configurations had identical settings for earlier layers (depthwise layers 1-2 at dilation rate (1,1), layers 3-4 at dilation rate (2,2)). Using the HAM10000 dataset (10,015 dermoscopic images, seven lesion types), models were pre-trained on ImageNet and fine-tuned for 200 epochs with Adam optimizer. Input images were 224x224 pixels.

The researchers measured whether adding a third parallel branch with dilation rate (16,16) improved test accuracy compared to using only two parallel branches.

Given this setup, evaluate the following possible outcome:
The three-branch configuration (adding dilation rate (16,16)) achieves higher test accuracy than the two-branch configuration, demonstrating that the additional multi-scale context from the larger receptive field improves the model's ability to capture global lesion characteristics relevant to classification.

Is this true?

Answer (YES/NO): YES